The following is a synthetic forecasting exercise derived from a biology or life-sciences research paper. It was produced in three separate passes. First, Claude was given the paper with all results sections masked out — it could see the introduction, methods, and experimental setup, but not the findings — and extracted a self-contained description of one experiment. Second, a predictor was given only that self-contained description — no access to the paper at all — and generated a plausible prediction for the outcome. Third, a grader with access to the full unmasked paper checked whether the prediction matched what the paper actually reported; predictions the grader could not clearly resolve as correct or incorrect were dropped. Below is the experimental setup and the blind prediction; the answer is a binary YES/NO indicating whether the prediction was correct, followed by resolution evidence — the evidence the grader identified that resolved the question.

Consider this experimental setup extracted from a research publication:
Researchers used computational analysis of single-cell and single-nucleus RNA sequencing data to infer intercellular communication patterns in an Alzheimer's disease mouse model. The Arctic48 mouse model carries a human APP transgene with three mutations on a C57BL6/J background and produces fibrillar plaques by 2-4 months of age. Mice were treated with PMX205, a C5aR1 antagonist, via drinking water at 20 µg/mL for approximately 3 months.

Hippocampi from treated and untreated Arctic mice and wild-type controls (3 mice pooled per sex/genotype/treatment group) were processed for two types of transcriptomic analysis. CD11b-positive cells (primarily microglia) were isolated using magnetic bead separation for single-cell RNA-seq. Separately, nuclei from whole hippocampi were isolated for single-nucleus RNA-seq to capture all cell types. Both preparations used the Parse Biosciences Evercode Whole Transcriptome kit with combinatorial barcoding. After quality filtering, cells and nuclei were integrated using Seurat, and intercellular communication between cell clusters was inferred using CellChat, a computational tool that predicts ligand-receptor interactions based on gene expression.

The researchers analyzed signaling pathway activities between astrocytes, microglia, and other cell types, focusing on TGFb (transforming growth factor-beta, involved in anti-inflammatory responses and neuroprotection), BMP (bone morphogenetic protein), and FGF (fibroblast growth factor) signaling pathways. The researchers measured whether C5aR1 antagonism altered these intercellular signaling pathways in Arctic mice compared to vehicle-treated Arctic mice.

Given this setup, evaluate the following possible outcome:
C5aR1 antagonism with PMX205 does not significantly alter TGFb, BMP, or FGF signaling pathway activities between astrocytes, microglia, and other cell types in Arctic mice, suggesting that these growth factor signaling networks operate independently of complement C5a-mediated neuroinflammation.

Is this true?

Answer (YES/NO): NO